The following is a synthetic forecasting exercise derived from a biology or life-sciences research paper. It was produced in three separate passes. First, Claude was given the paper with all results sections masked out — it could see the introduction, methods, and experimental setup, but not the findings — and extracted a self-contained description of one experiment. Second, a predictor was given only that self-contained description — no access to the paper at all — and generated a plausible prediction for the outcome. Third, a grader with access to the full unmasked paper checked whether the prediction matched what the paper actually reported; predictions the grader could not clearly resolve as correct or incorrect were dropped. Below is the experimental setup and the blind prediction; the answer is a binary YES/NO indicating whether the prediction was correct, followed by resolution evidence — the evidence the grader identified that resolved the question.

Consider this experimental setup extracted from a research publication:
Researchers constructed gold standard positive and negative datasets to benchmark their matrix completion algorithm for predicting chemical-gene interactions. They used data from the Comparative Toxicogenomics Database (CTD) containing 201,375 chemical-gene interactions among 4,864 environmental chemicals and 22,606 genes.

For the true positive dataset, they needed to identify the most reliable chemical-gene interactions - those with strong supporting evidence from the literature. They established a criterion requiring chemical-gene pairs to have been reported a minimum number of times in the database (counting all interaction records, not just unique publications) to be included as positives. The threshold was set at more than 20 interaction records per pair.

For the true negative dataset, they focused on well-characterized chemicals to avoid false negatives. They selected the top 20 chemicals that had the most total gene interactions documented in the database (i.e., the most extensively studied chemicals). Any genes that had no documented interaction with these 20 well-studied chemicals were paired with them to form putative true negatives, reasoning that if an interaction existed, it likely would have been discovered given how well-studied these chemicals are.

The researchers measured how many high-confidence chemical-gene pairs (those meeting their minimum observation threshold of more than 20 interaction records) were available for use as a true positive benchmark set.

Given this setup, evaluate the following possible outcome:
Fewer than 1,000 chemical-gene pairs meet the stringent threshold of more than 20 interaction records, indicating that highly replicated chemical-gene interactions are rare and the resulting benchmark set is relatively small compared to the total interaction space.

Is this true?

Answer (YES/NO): YES